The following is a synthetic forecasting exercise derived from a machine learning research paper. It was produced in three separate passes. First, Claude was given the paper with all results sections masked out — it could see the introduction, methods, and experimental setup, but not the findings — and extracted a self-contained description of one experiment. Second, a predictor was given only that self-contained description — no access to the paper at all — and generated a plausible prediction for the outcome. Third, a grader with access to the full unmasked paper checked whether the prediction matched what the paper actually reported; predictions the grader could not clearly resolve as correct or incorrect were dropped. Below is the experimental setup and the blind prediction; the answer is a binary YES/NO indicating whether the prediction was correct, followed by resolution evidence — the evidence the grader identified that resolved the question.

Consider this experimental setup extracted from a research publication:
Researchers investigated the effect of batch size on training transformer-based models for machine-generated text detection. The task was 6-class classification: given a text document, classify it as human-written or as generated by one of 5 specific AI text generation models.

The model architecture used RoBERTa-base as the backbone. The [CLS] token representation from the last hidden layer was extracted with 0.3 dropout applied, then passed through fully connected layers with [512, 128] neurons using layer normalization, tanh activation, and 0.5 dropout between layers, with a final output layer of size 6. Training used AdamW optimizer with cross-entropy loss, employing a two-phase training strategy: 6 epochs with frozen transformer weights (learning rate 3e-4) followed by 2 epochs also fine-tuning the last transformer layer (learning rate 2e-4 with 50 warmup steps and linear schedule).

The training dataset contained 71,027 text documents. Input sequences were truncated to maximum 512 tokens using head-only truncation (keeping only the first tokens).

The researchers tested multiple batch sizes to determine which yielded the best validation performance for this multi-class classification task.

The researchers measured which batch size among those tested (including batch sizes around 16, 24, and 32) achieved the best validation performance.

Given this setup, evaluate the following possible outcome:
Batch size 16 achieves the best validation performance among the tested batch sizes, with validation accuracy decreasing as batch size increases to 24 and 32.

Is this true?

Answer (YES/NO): NO